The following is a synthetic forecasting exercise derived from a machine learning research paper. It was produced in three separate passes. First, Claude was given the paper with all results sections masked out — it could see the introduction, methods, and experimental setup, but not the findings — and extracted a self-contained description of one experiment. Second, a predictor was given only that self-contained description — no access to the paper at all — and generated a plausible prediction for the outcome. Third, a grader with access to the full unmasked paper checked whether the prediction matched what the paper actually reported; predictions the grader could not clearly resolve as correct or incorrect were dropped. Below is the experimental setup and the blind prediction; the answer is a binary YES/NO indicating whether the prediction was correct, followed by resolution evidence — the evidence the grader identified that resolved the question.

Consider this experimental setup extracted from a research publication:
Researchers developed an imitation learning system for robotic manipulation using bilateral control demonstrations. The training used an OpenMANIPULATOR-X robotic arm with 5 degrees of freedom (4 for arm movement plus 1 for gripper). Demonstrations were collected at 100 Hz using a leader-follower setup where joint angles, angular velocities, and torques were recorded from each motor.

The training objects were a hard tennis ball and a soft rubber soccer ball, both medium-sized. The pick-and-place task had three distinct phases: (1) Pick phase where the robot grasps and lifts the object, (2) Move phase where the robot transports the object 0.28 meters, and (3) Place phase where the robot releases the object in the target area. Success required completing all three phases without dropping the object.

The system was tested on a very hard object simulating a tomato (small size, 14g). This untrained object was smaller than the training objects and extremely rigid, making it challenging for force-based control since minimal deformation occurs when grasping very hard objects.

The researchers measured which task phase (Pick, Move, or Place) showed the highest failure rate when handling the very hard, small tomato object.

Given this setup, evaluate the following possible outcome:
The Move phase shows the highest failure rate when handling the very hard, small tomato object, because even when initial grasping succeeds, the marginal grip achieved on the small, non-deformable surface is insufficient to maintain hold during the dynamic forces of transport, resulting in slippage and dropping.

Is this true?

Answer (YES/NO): NO